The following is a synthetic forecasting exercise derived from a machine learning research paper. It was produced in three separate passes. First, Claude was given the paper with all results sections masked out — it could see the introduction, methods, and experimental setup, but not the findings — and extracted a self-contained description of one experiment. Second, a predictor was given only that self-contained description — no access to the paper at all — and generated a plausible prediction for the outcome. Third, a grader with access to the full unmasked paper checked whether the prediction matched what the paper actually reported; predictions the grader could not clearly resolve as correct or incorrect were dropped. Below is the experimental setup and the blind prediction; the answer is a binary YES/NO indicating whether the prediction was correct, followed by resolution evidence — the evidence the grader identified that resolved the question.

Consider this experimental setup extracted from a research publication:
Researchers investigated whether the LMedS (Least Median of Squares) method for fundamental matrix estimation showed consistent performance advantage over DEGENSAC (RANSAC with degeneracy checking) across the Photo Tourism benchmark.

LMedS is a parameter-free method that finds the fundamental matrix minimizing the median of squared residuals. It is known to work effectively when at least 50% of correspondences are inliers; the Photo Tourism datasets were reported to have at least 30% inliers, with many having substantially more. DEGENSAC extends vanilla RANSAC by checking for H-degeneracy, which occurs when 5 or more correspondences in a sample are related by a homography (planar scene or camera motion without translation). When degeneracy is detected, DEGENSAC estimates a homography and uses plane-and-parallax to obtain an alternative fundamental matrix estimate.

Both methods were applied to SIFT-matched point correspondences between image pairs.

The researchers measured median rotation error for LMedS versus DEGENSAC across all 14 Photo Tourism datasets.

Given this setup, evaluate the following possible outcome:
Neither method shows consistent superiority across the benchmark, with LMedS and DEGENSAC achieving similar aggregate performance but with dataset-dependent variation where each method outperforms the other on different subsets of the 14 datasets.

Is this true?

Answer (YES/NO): NO